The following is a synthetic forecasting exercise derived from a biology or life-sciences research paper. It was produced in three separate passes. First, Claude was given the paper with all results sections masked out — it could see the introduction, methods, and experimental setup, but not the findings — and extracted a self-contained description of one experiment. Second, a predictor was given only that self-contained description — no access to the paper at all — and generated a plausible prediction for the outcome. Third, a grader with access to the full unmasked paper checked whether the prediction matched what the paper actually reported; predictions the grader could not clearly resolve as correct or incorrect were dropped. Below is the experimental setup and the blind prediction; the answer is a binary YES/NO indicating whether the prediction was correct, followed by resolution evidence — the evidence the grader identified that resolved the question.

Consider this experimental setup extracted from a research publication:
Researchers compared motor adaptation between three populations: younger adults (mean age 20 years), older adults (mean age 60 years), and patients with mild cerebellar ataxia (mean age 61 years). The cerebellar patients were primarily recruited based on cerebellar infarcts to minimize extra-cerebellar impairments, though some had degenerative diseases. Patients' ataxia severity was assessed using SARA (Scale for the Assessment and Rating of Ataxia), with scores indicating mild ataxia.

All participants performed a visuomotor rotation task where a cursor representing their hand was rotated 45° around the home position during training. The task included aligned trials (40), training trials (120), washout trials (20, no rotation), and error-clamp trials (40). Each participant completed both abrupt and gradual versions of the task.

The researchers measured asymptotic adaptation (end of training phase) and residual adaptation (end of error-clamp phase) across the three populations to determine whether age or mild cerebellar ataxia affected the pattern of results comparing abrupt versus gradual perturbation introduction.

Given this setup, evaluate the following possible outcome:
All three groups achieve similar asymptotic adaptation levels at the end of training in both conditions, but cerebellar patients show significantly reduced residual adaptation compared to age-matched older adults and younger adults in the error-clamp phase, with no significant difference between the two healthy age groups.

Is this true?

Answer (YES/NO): NO